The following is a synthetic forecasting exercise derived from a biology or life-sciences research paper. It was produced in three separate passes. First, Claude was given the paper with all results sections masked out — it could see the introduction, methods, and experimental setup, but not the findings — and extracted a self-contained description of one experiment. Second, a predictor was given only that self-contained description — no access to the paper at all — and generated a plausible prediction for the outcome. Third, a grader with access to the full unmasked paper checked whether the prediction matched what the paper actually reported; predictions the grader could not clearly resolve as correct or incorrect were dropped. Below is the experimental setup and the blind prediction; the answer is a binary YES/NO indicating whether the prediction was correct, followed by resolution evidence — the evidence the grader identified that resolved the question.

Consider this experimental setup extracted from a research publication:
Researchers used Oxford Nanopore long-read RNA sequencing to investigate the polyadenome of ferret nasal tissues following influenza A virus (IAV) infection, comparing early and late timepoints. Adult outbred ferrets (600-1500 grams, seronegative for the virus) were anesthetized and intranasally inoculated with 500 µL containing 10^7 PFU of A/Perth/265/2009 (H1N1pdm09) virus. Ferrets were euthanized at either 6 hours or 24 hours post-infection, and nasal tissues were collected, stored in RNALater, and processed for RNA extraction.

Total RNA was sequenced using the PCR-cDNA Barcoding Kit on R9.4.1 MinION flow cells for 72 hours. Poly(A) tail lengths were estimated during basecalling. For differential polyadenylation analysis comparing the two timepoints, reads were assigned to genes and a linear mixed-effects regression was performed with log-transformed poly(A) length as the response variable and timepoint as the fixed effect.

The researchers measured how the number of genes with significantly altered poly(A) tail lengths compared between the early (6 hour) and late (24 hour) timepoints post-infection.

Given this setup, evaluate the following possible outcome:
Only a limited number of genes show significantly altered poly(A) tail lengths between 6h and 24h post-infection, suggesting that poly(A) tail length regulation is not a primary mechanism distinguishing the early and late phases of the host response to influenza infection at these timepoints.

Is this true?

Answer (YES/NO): YES